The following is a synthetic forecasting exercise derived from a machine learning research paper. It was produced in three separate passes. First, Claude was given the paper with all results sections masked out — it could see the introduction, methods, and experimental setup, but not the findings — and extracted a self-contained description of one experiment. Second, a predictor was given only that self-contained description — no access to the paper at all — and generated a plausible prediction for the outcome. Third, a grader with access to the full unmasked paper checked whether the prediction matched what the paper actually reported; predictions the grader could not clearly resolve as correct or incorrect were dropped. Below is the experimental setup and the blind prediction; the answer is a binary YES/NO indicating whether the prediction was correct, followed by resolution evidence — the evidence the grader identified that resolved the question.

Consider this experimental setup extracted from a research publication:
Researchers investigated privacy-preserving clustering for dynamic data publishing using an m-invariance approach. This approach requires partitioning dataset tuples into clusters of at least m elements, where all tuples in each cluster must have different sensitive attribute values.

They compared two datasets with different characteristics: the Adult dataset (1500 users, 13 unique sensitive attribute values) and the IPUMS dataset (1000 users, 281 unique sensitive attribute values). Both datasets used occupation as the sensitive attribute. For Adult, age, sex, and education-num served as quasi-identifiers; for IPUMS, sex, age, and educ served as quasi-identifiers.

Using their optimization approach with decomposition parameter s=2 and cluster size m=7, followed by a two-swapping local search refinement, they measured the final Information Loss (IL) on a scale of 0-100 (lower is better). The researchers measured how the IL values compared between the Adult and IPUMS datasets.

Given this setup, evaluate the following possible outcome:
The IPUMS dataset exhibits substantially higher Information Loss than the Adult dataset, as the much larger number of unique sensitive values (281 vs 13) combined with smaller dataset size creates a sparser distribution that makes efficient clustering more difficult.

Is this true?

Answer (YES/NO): NO